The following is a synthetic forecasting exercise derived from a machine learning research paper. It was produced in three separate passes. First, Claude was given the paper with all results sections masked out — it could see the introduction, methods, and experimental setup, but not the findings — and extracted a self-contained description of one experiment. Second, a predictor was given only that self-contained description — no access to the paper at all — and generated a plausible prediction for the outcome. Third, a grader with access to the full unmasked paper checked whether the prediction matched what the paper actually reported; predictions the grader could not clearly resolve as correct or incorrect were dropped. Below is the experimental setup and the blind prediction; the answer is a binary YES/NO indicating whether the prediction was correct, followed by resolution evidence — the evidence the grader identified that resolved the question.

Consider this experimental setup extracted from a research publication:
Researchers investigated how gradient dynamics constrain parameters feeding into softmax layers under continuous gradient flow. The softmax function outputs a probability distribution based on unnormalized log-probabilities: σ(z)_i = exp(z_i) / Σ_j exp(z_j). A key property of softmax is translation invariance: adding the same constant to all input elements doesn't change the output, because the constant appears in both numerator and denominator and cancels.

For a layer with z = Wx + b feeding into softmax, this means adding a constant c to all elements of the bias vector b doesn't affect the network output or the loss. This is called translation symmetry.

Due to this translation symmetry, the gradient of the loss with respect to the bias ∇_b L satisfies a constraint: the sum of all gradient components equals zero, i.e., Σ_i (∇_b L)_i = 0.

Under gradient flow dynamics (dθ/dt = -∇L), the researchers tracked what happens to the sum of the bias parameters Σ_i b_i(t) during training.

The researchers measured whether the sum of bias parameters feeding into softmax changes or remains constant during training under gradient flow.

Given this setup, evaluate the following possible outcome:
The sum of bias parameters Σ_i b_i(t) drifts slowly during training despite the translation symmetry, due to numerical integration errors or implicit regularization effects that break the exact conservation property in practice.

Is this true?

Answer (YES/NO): NO